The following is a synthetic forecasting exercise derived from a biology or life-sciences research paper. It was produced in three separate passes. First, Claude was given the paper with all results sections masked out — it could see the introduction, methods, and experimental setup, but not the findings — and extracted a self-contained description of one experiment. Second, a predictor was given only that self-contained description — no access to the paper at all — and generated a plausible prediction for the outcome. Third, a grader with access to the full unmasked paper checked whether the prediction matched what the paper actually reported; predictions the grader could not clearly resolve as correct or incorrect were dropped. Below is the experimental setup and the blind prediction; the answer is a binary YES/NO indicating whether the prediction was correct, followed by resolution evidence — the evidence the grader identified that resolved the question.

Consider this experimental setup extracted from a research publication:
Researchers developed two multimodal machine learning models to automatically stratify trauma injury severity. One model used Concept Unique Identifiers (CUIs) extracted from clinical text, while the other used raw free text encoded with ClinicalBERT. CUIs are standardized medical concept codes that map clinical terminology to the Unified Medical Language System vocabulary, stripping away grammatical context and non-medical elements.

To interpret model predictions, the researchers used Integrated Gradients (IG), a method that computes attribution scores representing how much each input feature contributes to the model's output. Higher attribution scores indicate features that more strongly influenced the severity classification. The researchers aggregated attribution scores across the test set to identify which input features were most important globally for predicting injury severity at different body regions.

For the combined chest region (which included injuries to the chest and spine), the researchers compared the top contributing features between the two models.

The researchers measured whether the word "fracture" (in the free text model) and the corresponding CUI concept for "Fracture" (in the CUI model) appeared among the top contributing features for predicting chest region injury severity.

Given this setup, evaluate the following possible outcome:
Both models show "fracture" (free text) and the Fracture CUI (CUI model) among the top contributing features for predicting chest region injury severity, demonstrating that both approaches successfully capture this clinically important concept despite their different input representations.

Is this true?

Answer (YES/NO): NO